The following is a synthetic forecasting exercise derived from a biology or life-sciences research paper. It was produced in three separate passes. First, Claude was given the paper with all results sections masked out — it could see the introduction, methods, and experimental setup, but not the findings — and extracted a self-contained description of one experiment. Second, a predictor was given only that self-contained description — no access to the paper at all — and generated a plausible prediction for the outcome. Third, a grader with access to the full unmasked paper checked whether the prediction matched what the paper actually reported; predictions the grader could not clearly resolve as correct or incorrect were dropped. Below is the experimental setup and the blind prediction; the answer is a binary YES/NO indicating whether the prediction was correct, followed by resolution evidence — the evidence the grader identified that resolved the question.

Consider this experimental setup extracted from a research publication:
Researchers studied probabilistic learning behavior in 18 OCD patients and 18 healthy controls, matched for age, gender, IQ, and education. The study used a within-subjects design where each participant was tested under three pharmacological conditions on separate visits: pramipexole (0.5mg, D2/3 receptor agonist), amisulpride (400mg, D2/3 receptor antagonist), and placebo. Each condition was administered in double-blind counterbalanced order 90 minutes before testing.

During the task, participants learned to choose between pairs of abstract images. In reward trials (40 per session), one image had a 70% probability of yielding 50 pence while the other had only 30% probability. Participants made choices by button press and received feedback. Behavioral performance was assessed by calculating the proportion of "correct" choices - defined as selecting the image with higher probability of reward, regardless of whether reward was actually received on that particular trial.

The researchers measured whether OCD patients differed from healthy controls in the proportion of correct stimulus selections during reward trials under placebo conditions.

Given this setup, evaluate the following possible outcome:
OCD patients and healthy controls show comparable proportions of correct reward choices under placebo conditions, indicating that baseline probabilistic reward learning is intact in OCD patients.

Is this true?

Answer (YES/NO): NO